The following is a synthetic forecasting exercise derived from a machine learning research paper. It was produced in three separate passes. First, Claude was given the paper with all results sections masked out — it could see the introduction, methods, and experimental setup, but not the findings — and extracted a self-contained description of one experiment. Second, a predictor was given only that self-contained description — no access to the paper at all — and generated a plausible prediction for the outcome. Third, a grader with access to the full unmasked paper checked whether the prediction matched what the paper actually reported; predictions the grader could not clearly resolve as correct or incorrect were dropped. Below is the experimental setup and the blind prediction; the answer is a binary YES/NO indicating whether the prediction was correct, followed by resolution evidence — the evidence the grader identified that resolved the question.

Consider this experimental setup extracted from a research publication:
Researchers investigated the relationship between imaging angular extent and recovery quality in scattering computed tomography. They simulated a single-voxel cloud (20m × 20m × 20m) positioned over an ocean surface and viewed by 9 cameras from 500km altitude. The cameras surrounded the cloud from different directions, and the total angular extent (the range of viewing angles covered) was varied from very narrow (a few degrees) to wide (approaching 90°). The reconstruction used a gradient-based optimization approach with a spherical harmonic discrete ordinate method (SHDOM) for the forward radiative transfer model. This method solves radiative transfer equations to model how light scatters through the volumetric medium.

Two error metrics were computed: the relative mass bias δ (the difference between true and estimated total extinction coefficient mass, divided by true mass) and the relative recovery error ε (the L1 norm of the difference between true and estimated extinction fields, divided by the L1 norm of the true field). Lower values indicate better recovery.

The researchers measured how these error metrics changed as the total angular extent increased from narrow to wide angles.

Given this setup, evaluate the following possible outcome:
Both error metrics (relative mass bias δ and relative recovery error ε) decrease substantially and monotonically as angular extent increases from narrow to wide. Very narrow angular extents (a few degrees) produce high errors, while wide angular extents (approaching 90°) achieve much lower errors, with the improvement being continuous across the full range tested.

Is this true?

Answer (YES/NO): NO